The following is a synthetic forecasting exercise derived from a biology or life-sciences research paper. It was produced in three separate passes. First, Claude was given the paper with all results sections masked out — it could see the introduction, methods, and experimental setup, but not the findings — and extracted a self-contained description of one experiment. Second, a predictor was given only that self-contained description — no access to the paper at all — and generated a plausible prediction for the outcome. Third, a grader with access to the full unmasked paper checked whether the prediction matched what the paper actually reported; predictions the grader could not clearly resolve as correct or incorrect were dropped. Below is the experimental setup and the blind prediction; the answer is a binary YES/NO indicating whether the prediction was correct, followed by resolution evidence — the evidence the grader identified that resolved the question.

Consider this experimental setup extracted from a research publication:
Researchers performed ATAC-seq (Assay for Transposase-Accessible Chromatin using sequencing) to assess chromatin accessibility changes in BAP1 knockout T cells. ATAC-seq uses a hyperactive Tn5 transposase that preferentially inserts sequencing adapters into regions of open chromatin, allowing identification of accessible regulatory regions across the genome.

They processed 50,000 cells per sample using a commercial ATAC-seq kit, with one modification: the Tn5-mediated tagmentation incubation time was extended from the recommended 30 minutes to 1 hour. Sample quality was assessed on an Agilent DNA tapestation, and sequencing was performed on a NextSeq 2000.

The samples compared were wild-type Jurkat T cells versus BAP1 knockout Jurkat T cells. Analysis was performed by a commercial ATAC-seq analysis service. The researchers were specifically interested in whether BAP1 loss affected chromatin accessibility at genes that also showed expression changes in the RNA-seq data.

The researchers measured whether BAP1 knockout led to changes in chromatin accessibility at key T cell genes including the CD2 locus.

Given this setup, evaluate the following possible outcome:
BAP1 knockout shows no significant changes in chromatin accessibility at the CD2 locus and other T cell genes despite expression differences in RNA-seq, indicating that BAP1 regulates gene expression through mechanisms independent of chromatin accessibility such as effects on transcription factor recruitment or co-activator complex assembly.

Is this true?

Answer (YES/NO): NO